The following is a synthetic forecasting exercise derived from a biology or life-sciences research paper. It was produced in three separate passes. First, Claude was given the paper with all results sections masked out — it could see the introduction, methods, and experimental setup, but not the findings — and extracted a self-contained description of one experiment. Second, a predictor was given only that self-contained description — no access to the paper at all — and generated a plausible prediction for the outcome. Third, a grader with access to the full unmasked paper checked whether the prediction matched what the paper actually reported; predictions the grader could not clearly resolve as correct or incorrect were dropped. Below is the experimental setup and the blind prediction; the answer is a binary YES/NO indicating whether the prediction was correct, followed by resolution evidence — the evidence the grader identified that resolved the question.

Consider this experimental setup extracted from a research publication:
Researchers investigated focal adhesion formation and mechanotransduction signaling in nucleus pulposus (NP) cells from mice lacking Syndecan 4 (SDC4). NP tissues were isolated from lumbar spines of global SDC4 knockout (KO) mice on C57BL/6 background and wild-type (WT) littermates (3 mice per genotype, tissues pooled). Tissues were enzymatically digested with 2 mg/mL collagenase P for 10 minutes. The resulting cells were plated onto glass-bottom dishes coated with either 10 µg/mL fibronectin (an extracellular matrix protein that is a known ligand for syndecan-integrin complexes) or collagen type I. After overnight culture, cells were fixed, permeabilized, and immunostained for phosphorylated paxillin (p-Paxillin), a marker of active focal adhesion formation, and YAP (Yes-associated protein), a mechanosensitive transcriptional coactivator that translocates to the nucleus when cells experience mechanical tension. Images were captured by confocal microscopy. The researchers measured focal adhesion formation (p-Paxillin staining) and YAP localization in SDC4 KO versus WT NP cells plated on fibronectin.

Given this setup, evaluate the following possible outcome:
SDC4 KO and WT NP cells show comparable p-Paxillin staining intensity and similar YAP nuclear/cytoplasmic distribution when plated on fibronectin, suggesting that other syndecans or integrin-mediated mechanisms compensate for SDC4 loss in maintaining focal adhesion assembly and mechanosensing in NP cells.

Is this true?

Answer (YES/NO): YES